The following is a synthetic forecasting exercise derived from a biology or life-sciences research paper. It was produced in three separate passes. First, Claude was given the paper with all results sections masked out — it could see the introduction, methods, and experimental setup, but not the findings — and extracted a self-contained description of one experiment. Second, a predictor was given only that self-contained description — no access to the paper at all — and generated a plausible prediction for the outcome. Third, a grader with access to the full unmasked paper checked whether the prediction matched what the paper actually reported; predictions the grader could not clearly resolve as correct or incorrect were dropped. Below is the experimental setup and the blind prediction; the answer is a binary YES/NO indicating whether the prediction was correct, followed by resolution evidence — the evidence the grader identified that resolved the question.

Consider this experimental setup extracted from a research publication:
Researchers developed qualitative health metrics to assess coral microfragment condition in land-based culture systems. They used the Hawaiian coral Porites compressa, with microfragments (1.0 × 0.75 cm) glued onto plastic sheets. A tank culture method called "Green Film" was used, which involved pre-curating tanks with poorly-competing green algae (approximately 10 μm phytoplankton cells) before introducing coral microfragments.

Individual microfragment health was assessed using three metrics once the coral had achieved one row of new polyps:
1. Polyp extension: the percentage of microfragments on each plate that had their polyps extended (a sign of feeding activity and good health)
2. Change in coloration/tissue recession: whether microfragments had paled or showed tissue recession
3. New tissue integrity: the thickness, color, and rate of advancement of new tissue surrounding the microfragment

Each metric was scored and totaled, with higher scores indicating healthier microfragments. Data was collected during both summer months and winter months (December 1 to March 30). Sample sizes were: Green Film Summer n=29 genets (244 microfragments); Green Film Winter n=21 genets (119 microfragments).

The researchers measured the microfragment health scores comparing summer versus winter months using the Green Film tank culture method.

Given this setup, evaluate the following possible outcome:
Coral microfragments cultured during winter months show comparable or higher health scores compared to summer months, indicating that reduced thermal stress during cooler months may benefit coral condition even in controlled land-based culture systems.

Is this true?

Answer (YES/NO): YES